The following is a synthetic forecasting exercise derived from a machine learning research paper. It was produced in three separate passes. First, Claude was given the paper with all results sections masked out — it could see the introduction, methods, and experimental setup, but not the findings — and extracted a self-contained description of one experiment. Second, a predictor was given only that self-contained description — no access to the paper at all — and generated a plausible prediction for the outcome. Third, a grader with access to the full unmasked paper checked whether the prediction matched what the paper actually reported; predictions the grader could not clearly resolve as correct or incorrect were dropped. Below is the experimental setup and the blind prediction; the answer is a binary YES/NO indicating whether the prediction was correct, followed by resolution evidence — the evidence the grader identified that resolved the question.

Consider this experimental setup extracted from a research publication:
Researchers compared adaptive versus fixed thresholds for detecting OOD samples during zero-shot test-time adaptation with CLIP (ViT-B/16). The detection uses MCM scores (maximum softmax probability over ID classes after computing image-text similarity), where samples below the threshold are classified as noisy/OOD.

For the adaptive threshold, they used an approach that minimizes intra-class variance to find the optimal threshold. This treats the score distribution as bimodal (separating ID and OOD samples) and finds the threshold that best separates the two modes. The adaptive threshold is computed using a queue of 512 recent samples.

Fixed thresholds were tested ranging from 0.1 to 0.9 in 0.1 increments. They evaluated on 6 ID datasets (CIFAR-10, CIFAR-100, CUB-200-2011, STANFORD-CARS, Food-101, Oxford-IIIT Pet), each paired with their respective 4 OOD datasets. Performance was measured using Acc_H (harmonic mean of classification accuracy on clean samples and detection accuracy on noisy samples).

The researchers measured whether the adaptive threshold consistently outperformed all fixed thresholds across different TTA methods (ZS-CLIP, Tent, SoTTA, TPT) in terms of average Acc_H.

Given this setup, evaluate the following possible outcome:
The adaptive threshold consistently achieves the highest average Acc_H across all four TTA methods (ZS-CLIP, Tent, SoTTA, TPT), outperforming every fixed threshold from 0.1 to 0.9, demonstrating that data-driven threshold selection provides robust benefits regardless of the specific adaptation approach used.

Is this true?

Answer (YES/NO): NO